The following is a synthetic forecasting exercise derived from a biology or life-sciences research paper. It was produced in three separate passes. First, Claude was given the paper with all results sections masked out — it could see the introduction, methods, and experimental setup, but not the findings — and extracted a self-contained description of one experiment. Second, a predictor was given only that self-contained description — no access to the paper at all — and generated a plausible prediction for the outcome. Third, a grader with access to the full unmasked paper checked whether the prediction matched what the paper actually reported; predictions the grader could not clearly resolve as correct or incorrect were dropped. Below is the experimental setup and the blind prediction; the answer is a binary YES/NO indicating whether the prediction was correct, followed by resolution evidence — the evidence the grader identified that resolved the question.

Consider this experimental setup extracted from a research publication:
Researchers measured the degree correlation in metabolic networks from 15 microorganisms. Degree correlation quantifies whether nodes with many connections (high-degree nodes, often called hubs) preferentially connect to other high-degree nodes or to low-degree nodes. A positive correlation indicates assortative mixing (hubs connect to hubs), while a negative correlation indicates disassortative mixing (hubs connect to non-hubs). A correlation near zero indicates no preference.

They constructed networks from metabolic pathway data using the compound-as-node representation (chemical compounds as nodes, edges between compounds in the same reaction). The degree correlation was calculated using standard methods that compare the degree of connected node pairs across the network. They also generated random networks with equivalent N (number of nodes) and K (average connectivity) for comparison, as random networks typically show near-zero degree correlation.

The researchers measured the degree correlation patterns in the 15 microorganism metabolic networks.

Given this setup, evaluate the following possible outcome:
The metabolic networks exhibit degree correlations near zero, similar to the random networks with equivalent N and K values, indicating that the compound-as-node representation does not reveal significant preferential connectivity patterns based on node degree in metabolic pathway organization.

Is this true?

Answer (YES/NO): NO